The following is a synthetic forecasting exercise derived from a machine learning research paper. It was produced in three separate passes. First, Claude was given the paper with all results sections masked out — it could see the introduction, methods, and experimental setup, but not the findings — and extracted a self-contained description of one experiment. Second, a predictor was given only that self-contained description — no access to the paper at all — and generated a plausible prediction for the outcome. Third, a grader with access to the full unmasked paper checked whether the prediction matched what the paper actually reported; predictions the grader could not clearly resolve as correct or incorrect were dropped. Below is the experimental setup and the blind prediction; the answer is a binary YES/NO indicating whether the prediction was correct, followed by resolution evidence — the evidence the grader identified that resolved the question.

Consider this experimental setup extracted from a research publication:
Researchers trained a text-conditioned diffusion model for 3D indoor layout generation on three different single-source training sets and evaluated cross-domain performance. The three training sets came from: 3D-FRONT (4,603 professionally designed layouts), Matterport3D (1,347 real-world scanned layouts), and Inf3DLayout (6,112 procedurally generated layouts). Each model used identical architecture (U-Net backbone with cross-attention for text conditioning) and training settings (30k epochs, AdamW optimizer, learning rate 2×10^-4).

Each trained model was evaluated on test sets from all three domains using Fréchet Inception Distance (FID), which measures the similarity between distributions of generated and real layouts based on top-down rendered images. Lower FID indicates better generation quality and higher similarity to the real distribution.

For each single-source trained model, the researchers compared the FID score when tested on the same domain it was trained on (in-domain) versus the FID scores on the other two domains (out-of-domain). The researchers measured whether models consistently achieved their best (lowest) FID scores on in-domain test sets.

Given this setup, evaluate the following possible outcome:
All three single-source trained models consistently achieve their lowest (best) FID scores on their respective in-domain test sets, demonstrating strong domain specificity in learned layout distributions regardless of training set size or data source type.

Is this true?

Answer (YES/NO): YES